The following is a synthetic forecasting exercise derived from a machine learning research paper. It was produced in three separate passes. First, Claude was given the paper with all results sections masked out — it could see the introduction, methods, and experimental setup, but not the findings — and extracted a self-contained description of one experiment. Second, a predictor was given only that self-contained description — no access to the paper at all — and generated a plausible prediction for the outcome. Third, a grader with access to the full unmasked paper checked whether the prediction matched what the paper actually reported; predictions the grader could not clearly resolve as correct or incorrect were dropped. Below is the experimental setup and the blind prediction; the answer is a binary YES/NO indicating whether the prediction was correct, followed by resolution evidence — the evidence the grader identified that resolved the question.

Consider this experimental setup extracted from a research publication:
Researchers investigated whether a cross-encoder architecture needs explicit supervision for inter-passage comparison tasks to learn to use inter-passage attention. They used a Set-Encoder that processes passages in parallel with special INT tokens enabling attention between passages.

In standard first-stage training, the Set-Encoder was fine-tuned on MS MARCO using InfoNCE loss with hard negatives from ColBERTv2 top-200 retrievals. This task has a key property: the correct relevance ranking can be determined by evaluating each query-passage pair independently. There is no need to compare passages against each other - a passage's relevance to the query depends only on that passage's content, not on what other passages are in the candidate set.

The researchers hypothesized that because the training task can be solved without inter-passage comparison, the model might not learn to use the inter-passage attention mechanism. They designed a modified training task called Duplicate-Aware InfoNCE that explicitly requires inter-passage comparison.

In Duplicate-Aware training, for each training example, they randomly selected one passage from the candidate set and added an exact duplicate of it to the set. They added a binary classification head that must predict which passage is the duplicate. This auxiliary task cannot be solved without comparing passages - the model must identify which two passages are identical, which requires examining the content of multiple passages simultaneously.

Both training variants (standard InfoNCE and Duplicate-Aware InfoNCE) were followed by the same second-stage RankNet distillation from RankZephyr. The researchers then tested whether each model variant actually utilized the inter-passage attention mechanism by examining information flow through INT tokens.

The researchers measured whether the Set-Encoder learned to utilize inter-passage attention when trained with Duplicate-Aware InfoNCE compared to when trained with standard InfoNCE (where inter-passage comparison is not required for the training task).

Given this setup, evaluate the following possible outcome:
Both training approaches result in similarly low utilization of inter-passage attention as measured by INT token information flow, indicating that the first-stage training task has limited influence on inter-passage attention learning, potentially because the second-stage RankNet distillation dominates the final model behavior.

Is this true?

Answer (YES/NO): NO